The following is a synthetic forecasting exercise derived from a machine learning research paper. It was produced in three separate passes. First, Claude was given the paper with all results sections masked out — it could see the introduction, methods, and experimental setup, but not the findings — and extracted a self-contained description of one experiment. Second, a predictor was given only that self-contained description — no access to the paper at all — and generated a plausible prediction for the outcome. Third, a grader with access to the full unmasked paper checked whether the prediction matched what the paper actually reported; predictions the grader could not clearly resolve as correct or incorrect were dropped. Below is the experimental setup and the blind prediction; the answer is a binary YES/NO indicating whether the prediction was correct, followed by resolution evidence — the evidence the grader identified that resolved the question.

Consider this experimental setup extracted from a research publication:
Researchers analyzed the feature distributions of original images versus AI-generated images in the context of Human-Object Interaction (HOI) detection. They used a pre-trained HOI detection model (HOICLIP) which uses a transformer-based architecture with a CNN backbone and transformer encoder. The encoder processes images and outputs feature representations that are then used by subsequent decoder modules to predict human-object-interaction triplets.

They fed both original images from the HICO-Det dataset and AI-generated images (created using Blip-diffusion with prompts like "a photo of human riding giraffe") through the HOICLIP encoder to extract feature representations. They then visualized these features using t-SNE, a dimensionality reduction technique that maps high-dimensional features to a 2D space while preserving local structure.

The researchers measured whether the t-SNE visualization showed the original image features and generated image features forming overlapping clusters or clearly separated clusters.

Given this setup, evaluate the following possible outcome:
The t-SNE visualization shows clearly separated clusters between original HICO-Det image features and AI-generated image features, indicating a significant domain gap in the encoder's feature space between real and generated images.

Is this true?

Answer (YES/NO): YES